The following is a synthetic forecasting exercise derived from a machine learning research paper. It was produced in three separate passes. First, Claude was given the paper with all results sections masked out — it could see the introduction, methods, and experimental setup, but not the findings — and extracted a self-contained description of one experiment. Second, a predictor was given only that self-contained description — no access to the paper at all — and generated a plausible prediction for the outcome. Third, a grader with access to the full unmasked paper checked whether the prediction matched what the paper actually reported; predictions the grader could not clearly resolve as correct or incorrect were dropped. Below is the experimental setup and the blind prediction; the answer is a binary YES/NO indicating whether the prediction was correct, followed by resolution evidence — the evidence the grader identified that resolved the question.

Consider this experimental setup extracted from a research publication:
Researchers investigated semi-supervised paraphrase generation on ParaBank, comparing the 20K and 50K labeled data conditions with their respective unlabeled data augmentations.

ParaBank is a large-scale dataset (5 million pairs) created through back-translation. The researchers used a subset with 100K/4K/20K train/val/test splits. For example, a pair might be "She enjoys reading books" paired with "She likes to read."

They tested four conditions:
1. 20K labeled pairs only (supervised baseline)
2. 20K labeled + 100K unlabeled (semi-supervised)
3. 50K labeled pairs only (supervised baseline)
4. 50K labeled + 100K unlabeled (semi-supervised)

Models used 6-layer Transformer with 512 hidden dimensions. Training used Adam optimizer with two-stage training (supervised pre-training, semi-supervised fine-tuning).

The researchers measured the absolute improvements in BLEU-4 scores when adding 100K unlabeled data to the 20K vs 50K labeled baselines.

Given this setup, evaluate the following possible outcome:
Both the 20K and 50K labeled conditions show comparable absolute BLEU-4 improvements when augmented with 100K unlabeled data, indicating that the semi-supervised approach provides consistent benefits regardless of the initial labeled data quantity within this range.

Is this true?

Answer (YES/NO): NO